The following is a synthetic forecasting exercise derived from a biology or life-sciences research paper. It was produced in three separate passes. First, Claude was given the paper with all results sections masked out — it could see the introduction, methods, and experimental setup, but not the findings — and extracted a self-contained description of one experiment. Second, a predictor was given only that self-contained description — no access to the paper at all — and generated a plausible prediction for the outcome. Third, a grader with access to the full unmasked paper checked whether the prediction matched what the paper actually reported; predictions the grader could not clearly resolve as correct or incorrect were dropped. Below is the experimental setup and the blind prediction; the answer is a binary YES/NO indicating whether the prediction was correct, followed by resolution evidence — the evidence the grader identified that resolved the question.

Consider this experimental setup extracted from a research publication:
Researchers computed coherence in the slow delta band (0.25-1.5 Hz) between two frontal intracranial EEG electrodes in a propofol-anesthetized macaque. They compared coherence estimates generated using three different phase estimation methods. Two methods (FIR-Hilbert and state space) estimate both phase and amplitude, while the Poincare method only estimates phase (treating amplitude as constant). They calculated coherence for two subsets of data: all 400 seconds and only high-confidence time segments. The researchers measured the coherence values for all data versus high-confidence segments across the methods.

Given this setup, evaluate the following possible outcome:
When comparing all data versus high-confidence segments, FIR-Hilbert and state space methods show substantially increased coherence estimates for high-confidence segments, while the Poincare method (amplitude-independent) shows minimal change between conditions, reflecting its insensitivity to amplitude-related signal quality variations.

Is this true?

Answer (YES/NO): NO